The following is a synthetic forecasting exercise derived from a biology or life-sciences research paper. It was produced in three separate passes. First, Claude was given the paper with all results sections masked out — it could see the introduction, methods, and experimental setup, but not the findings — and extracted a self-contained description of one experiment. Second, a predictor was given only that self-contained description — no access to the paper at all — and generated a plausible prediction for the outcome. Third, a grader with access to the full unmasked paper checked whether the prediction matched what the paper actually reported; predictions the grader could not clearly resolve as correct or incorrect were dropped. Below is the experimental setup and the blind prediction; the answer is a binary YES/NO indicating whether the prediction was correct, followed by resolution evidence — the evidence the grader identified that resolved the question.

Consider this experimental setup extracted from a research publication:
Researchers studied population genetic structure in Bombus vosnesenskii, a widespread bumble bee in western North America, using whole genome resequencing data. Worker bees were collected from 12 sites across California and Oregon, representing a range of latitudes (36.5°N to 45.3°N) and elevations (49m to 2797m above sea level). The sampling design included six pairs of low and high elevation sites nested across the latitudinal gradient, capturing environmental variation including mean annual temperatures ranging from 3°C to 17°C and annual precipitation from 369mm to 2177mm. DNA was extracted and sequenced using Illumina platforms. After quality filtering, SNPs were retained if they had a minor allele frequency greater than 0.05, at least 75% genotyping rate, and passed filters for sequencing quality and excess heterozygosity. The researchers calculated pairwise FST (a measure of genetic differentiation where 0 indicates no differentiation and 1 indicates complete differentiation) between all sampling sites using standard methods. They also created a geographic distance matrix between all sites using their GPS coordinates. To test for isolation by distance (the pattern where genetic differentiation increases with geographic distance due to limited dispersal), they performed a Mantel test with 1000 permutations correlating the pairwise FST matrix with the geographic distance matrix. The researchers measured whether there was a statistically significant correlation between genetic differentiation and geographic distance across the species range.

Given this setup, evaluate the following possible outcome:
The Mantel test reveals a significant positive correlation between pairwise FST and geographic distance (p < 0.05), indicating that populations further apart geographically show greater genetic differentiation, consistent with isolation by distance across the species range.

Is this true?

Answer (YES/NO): YES